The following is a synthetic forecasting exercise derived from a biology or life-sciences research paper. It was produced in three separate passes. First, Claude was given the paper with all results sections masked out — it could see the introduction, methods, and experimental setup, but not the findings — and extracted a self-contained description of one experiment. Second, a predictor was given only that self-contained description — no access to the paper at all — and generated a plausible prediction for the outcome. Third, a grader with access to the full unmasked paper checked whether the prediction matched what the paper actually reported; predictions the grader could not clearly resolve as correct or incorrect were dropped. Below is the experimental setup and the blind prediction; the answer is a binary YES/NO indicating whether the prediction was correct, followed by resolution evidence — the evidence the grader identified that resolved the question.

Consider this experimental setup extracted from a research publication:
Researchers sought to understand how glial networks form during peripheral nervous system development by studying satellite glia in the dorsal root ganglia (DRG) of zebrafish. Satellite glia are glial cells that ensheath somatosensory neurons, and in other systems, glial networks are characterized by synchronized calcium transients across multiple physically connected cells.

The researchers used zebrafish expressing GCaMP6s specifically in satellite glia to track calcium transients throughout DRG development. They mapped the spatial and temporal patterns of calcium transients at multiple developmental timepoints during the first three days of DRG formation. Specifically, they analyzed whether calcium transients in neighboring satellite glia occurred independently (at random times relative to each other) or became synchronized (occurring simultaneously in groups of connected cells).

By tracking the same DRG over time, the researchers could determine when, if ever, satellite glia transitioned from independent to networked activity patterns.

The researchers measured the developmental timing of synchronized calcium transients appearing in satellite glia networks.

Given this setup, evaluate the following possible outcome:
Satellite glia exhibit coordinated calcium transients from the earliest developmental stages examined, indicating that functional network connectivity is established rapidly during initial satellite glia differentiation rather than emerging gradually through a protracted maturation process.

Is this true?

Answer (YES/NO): NO